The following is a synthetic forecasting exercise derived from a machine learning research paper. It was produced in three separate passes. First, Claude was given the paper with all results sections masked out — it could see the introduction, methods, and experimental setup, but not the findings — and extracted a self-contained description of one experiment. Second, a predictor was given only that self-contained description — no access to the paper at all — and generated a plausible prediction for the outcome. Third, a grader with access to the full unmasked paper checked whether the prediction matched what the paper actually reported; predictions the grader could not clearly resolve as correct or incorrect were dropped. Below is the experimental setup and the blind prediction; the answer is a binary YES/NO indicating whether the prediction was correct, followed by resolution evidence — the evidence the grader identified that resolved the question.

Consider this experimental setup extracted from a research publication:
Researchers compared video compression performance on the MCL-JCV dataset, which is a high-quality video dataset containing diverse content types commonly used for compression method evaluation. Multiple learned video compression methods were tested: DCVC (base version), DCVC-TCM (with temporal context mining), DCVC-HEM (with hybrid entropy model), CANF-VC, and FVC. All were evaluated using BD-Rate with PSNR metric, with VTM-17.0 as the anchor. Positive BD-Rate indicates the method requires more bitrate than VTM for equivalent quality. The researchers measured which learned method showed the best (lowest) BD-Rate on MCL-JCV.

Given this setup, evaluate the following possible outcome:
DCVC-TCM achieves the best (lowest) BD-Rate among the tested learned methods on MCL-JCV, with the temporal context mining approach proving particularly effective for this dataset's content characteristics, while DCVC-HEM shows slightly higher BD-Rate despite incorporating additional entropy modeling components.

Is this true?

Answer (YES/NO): NO